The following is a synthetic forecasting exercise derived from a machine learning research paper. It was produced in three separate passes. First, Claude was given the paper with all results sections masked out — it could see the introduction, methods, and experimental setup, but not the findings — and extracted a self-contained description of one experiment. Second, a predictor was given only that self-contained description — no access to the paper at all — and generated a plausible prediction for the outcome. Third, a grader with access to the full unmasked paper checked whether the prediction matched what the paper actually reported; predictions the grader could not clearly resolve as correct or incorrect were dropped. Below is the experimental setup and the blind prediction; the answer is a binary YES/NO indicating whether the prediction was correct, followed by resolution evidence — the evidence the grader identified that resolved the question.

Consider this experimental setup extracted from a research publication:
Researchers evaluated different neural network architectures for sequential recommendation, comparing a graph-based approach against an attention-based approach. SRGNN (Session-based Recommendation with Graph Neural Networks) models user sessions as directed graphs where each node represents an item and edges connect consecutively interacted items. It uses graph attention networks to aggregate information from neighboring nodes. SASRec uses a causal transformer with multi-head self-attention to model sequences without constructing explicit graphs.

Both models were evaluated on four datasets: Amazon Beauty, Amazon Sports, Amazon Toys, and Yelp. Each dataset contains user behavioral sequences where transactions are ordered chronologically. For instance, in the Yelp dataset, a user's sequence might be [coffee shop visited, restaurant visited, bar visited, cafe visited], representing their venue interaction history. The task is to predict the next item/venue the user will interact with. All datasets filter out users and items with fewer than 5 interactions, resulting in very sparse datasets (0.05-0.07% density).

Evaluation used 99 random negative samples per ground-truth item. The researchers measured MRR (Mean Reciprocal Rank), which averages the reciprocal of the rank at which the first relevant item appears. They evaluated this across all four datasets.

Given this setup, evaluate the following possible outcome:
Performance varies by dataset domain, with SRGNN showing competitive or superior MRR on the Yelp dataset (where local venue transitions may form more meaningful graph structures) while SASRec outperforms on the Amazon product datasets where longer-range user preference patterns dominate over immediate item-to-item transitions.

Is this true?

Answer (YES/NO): NO